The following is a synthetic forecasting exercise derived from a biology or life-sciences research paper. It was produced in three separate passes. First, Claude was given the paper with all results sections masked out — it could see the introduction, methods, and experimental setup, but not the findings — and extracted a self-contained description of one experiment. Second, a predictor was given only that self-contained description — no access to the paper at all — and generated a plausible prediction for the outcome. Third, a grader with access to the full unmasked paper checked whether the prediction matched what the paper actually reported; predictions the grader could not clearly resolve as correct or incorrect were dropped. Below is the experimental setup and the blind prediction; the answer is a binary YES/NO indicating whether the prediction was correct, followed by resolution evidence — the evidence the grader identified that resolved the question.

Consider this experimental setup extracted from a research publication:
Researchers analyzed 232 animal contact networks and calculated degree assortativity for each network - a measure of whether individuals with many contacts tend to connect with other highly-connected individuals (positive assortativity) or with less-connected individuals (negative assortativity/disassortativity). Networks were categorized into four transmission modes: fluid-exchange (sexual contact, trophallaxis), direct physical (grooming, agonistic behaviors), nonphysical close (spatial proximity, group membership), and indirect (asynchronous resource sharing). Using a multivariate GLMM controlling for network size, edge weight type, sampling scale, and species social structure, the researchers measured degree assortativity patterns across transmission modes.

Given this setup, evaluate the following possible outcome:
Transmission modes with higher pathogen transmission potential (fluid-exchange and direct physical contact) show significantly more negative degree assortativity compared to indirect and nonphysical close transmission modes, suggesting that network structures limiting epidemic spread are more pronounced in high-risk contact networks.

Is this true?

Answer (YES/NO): NO